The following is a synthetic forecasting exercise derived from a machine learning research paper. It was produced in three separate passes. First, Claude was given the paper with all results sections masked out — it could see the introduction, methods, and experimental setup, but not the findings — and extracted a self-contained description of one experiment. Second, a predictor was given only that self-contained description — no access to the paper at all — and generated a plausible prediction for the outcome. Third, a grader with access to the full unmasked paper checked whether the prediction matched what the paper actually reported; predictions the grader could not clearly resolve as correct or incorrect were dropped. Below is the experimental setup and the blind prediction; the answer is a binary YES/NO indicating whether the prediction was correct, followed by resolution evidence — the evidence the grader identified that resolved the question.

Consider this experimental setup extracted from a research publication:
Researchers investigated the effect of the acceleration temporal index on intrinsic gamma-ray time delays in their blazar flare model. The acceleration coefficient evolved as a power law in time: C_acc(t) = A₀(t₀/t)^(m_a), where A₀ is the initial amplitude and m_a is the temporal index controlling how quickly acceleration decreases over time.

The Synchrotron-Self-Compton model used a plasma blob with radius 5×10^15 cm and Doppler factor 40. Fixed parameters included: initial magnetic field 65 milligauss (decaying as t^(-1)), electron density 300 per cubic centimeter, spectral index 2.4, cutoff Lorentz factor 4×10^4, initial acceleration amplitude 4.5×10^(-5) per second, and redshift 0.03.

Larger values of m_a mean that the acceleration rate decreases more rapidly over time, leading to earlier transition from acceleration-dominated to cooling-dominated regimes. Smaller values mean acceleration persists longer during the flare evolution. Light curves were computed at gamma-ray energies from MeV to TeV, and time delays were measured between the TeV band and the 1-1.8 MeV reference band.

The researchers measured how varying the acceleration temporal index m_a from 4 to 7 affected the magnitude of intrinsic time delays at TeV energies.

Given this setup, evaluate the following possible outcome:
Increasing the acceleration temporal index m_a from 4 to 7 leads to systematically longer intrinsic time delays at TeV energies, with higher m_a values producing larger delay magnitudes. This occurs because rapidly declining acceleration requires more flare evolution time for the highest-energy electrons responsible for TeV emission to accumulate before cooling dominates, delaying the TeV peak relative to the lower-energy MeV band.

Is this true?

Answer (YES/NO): YES